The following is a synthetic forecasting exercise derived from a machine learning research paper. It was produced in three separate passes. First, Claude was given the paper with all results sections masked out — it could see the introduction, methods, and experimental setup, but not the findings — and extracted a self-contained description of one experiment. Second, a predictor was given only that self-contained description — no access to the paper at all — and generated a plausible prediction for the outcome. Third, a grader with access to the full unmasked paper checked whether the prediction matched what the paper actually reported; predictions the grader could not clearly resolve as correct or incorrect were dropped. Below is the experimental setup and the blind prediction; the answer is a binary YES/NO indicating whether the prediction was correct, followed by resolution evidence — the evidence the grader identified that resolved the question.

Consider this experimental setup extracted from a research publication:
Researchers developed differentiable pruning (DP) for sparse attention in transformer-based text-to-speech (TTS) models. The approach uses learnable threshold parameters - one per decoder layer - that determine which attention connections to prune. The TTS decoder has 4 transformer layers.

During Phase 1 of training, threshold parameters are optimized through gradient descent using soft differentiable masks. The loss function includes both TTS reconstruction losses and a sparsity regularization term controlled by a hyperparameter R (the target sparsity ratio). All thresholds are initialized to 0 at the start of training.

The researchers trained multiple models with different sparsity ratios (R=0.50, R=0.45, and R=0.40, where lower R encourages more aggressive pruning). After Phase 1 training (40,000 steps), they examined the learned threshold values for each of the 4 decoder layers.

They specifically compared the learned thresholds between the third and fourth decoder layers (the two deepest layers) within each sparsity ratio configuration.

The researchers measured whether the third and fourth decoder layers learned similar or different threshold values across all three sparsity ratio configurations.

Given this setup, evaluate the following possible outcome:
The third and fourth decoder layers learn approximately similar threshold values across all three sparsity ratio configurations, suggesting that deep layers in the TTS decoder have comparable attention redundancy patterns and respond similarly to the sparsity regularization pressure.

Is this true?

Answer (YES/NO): YES